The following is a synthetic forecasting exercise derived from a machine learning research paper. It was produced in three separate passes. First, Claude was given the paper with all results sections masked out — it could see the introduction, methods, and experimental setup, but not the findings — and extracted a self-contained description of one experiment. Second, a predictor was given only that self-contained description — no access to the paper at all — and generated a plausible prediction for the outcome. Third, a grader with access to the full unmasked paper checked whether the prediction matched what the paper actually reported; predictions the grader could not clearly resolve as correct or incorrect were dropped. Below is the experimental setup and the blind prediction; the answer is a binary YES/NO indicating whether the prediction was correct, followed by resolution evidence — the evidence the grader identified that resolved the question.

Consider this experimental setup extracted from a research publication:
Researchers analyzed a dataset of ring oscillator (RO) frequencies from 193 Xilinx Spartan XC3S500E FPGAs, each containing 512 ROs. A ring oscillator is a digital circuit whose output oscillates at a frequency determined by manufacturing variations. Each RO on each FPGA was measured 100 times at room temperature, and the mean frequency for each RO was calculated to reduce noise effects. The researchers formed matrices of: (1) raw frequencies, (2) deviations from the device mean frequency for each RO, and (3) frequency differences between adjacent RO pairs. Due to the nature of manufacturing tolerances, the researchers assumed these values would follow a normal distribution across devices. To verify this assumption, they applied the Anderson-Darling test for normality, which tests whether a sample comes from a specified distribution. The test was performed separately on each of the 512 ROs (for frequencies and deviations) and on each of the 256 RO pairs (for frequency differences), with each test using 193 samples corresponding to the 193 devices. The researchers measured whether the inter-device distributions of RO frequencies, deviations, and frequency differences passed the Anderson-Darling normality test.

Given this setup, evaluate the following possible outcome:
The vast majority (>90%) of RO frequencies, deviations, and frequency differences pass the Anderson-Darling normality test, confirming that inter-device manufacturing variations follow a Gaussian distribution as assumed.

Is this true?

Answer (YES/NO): YES